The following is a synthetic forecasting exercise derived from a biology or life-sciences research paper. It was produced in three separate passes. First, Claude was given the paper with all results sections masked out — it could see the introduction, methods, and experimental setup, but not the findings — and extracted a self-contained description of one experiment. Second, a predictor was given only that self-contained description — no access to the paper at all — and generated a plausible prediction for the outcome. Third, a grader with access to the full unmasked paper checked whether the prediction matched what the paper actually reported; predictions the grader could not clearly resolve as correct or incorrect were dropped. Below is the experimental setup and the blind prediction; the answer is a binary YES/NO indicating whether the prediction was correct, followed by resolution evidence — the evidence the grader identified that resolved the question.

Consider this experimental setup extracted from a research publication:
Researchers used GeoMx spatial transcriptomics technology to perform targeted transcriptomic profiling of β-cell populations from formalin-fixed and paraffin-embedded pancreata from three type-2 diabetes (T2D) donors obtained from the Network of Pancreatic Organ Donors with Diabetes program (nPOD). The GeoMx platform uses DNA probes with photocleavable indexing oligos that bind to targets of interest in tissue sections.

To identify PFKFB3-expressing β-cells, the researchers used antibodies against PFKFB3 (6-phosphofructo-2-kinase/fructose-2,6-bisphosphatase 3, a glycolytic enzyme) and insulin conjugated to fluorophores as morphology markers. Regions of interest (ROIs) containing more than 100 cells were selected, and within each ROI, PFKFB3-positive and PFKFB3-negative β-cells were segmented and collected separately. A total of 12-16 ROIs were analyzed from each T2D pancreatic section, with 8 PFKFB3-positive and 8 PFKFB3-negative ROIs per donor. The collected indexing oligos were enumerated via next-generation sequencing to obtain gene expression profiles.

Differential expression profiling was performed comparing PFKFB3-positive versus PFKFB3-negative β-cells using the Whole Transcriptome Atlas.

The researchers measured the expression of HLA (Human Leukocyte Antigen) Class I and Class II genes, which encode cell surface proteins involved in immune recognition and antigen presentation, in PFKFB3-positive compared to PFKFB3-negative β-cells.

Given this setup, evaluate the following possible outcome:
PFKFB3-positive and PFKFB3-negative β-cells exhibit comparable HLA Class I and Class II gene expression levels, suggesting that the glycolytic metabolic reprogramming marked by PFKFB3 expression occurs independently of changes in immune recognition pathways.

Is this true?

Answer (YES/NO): NO